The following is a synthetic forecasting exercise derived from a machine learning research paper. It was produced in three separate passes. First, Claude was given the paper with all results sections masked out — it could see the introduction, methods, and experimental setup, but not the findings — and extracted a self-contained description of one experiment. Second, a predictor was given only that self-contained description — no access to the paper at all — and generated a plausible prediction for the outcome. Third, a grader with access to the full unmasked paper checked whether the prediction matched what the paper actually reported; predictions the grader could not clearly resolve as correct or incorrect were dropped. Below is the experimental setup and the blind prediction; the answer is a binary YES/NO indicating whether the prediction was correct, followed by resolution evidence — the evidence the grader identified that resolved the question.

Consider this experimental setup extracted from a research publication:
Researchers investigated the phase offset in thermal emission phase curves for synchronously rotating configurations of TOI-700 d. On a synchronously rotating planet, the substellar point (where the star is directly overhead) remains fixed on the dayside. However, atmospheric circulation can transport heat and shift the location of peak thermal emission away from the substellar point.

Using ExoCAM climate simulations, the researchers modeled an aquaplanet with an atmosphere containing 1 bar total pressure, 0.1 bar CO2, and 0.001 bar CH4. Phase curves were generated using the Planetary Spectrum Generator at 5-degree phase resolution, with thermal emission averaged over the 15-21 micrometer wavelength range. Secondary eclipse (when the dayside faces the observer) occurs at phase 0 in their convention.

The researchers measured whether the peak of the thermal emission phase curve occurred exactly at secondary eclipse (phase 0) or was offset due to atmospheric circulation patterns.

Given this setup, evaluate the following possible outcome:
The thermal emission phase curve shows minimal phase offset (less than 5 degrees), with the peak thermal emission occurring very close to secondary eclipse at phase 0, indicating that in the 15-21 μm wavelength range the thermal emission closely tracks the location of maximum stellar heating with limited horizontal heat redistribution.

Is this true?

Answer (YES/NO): NO